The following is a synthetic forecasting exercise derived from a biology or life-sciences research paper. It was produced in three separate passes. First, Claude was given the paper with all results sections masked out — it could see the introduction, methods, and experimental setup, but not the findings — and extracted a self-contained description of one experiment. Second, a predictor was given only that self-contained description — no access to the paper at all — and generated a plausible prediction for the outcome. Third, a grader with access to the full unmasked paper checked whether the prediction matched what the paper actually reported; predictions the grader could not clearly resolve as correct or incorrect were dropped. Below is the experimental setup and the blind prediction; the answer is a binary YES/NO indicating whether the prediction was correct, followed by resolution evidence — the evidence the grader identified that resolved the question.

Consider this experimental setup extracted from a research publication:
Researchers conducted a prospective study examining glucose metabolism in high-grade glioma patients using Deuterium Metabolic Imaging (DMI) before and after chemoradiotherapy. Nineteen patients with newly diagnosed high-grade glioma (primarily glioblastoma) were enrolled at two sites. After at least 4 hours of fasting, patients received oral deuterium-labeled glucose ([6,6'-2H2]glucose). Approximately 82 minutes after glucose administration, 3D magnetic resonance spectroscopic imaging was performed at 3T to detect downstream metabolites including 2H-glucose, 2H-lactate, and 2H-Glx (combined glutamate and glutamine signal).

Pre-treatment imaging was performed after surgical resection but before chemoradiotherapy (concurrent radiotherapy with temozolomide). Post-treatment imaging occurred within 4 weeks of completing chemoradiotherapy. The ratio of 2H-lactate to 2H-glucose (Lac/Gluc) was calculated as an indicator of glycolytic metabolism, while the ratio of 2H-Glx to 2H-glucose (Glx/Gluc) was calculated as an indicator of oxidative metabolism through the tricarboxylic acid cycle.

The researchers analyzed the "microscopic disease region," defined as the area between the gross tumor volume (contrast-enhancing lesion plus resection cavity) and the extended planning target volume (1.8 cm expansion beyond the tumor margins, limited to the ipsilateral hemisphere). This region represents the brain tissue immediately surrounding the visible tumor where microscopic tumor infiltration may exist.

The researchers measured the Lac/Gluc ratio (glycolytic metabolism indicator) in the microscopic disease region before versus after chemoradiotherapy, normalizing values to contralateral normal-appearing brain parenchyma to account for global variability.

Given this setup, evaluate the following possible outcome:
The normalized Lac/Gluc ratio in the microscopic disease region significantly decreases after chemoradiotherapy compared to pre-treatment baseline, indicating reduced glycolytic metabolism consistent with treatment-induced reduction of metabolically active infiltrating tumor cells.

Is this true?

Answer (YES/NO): NO